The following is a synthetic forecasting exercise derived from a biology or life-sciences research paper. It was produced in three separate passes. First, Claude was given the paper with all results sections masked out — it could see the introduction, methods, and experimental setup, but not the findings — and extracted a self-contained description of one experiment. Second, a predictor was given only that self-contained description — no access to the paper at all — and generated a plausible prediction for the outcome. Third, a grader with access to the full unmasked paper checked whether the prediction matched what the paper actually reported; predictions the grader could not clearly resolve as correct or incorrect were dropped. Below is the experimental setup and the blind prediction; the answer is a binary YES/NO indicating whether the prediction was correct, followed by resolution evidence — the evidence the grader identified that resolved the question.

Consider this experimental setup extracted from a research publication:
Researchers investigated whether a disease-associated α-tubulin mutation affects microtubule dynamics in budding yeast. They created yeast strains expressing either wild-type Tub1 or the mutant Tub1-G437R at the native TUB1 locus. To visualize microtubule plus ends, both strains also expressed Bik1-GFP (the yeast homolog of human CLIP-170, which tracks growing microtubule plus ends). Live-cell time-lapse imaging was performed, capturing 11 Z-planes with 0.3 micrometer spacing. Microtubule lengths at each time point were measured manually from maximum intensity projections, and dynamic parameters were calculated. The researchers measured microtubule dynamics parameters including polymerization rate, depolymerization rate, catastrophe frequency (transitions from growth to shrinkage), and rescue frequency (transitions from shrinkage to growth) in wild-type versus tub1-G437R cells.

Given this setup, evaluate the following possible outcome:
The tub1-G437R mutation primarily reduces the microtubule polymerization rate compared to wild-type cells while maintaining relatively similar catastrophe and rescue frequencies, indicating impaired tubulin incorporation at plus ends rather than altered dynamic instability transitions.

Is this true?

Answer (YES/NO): NO